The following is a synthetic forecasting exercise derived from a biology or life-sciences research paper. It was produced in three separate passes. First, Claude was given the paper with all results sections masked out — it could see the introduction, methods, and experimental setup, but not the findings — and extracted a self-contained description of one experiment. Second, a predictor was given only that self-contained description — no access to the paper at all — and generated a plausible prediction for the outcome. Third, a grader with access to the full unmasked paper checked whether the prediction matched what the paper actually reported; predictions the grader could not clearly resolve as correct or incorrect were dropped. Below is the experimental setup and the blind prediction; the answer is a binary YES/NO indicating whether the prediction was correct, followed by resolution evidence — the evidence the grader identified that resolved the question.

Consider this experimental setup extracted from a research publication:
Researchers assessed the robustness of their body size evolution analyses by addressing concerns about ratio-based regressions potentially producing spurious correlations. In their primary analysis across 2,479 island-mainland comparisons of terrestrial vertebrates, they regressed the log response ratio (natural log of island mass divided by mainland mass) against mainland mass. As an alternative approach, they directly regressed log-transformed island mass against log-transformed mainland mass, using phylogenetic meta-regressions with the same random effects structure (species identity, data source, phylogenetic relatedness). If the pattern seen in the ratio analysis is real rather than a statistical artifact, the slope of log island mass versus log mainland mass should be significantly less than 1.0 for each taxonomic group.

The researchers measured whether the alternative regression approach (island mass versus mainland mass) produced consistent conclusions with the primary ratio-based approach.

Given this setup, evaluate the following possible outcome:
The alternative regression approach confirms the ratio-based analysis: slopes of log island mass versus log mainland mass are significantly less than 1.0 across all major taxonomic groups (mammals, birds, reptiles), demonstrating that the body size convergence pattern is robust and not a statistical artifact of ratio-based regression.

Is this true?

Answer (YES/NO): YES